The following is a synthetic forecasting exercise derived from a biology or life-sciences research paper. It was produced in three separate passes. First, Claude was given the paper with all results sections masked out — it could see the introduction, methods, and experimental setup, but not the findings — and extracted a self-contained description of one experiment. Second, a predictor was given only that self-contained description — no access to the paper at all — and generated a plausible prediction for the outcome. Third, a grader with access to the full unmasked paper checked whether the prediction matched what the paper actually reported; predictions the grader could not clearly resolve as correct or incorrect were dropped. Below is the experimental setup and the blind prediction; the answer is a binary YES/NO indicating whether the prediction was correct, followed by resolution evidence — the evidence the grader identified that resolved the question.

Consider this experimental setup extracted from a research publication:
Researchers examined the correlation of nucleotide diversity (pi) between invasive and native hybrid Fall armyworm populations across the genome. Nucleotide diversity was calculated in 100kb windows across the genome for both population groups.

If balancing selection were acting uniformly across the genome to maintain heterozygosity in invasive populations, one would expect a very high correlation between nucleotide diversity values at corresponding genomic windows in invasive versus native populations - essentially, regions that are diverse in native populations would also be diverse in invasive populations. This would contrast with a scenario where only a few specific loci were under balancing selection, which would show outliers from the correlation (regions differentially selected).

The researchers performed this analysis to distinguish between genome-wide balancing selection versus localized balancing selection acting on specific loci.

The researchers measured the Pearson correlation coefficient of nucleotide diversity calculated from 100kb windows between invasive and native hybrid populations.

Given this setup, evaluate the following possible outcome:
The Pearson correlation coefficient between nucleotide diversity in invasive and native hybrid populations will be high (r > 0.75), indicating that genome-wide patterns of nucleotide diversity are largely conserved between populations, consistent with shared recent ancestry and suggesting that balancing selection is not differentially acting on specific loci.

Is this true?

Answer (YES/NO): YES